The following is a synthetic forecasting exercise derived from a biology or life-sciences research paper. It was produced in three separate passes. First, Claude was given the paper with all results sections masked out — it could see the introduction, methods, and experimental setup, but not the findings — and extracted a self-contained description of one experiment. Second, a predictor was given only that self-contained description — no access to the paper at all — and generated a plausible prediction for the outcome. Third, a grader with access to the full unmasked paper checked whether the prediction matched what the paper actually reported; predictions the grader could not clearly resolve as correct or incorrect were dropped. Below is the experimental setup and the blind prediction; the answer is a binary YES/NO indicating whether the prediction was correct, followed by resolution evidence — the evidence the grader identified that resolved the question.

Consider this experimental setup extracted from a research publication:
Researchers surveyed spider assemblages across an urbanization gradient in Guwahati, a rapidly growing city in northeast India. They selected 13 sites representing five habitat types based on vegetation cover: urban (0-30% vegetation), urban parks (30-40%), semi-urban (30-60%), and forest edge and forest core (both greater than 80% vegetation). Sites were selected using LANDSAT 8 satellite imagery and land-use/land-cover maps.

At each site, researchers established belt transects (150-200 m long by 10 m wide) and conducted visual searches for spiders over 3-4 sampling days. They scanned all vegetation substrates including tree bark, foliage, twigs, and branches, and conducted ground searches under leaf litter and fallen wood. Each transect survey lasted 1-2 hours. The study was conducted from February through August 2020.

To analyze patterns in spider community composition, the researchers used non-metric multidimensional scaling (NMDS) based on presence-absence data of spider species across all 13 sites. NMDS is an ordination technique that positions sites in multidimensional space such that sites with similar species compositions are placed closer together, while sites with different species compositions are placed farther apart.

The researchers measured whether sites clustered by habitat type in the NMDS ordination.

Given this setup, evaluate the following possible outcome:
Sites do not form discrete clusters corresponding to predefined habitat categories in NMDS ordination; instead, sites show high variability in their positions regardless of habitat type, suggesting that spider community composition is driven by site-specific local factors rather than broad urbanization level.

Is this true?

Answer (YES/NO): NO